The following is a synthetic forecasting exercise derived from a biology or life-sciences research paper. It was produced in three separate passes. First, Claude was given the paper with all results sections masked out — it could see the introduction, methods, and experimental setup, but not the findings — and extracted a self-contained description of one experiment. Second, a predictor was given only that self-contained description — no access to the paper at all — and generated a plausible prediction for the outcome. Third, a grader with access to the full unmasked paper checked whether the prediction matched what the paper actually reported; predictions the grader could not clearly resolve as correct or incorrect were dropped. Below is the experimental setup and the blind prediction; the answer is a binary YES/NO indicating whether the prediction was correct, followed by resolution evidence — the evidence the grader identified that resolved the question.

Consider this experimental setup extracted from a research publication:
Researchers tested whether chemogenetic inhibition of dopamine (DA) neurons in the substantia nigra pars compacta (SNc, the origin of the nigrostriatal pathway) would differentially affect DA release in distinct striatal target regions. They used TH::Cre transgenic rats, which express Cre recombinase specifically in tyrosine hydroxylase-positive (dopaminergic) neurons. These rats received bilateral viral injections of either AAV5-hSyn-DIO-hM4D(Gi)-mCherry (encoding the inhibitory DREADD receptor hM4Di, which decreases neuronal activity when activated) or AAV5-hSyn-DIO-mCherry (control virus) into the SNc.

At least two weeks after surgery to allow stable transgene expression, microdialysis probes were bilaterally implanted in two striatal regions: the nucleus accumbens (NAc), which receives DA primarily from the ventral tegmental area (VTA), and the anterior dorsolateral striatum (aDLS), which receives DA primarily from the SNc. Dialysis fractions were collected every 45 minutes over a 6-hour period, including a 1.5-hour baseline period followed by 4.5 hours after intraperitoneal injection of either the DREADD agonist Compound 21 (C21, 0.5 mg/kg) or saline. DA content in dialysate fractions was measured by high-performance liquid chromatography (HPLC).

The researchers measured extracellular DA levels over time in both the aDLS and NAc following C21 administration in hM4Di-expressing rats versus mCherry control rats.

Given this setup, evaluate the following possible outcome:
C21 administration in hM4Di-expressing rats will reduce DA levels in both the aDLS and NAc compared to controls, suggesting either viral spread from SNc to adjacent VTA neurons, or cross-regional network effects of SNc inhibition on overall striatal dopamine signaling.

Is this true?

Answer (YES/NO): NO